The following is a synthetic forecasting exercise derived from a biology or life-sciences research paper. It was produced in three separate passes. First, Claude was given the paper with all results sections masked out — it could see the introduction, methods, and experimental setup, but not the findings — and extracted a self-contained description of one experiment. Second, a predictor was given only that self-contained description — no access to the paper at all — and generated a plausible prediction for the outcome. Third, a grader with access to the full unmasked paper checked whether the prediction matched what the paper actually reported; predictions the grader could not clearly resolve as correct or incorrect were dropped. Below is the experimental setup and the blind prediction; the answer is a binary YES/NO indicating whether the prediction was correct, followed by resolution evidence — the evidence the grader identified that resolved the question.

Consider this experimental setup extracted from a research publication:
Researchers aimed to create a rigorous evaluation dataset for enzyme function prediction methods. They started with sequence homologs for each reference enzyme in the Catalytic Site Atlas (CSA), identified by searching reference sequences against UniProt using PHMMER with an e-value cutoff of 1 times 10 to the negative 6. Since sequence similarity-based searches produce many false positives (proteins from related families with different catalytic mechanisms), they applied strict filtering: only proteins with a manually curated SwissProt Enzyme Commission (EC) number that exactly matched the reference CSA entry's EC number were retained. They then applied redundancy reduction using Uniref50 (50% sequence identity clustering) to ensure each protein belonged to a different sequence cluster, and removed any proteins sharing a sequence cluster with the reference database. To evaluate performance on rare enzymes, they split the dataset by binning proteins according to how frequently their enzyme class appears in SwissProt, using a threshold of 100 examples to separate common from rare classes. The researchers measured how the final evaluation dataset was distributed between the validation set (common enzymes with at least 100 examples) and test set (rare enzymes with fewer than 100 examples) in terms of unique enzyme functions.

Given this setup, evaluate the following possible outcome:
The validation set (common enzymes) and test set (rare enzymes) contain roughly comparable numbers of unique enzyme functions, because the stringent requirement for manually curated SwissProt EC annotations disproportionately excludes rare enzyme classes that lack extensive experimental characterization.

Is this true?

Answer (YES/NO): NO